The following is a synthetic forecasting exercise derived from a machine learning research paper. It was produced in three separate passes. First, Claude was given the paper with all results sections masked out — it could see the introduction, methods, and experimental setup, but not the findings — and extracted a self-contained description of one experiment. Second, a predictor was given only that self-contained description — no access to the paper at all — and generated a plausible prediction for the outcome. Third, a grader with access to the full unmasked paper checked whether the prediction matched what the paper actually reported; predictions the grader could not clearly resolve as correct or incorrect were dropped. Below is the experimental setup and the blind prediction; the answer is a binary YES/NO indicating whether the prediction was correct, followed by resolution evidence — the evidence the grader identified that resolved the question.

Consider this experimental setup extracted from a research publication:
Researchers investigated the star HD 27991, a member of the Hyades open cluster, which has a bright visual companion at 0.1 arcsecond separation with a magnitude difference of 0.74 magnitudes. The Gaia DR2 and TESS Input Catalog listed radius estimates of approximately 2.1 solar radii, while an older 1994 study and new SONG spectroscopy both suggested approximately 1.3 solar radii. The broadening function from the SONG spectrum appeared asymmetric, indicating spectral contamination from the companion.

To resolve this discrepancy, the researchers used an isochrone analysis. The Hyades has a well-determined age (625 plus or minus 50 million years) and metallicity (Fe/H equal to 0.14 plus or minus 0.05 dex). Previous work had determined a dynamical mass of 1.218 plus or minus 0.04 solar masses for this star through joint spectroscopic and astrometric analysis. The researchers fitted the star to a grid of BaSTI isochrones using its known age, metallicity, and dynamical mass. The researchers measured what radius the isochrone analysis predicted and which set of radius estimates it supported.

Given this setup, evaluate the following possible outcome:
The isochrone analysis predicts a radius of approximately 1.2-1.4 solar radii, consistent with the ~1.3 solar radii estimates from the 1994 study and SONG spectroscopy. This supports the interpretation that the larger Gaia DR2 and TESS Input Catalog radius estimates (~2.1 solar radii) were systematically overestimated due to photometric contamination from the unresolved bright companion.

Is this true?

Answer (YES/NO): NO